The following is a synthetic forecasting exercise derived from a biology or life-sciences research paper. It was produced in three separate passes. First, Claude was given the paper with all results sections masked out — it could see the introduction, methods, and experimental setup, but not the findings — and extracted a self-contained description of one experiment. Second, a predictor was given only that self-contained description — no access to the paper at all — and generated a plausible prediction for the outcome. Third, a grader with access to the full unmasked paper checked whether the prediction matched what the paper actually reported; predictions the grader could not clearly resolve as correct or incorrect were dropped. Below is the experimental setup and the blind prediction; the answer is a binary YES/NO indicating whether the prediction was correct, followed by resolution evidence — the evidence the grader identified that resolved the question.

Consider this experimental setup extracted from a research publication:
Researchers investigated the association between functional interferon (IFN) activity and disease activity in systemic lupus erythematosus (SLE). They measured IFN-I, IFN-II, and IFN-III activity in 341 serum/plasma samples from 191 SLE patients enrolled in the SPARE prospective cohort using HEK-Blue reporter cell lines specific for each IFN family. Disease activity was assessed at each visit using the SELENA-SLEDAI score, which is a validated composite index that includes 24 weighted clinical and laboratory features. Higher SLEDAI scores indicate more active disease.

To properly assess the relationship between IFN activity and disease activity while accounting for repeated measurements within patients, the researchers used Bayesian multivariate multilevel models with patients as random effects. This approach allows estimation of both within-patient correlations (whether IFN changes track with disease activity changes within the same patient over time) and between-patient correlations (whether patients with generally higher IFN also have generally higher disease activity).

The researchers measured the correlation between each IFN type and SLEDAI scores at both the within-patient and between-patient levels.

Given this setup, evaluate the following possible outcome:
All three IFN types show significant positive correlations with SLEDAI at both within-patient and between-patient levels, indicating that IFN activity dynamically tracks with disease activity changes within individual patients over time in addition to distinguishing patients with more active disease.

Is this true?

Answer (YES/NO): NO